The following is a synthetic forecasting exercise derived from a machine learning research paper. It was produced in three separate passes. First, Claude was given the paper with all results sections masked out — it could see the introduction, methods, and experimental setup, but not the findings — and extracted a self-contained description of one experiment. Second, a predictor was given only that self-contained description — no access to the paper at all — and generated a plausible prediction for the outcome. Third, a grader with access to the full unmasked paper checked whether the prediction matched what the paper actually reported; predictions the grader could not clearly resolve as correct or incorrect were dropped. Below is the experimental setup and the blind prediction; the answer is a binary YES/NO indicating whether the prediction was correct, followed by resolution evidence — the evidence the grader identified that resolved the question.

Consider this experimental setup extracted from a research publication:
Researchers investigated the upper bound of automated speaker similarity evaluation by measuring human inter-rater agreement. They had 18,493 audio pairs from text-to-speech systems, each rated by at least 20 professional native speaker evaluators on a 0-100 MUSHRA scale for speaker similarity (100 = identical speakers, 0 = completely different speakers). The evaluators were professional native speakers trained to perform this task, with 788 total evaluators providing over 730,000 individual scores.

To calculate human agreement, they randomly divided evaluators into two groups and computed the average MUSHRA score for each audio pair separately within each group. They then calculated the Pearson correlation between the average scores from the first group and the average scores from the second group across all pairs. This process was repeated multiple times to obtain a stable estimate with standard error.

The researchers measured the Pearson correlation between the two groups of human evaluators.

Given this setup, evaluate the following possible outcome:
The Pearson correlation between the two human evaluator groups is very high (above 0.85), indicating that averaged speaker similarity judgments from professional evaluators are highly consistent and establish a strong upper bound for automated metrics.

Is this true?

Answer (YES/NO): NO